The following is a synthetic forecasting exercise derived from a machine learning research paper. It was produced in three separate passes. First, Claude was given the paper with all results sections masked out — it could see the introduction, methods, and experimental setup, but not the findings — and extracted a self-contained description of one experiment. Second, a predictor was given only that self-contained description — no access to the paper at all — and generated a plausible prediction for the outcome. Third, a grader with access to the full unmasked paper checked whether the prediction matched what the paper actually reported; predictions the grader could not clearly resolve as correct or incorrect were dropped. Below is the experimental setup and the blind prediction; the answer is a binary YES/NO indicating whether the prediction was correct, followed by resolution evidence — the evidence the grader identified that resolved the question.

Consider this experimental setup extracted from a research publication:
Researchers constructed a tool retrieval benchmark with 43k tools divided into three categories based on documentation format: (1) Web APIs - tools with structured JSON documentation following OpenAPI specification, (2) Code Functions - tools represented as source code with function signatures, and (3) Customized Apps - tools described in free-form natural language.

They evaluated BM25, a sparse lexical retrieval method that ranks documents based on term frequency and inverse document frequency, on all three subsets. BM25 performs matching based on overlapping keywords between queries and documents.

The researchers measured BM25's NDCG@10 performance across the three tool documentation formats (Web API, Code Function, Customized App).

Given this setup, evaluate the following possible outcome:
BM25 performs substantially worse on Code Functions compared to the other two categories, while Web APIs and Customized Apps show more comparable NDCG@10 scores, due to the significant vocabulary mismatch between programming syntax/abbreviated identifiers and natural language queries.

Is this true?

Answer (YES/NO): NO